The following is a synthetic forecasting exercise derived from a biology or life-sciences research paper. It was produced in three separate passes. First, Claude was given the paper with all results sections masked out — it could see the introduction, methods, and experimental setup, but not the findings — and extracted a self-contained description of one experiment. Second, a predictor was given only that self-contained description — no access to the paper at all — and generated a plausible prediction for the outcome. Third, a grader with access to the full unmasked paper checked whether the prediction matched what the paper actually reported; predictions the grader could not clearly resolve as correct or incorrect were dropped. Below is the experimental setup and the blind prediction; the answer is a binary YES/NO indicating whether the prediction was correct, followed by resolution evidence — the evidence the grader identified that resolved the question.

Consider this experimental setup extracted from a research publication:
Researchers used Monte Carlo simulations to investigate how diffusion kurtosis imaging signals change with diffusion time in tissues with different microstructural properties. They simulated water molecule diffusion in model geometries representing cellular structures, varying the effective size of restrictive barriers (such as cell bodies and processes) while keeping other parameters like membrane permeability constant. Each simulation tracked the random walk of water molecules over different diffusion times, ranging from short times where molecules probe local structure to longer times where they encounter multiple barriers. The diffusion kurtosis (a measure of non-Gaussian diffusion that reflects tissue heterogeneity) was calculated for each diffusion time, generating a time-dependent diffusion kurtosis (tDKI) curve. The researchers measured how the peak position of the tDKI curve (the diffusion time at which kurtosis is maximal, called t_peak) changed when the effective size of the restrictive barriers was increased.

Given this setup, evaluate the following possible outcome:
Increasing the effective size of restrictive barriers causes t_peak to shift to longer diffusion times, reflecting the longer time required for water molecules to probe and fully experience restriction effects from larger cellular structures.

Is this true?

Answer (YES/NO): YES